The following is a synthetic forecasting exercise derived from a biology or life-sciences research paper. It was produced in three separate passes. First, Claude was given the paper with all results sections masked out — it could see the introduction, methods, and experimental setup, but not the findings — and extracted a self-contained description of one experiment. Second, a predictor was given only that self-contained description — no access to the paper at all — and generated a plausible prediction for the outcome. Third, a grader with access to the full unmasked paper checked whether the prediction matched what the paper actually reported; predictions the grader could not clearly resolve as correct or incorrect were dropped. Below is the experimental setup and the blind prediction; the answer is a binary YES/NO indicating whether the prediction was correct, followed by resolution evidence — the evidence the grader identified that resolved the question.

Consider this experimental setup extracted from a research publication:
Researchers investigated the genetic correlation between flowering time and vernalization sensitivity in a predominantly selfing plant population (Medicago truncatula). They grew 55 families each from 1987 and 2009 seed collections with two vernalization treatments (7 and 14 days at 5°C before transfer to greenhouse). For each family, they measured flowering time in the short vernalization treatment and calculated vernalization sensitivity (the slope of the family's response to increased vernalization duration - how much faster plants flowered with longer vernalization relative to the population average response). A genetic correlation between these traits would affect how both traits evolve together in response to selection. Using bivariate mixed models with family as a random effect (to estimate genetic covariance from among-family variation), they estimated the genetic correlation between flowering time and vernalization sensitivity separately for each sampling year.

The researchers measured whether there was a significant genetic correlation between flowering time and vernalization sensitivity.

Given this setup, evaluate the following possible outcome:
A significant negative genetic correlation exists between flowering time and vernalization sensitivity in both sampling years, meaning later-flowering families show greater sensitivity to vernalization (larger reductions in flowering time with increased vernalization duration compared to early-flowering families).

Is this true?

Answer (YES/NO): NO